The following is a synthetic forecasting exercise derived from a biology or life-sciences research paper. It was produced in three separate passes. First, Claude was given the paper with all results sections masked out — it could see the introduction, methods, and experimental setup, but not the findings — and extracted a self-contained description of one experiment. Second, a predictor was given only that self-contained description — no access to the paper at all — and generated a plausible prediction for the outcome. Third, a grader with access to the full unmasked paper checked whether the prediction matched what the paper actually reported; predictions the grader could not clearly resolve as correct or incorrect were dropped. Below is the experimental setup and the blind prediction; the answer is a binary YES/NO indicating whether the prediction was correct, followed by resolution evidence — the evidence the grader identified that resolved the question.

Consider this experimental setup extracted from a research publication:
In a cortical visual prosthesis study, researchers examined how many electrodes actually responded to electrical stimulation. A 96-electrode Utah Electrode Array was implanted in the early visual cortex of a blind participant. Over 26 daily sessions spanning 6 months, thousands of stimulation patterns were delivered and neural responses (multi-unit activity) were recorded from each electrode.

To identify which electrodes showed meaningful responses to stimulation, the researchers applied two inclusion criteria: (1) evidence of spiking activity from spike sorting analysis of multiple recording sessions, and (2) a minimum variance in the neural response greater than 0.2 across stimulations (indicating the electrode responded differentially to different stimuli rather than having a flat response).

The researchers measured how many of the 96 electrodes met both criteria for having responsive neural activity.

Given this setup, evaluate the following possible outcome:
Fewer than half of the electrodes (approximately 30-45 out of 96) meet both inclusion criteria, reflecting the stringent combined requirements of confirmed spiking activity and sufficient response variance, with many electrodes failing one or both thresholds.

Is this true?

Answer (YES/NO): NO